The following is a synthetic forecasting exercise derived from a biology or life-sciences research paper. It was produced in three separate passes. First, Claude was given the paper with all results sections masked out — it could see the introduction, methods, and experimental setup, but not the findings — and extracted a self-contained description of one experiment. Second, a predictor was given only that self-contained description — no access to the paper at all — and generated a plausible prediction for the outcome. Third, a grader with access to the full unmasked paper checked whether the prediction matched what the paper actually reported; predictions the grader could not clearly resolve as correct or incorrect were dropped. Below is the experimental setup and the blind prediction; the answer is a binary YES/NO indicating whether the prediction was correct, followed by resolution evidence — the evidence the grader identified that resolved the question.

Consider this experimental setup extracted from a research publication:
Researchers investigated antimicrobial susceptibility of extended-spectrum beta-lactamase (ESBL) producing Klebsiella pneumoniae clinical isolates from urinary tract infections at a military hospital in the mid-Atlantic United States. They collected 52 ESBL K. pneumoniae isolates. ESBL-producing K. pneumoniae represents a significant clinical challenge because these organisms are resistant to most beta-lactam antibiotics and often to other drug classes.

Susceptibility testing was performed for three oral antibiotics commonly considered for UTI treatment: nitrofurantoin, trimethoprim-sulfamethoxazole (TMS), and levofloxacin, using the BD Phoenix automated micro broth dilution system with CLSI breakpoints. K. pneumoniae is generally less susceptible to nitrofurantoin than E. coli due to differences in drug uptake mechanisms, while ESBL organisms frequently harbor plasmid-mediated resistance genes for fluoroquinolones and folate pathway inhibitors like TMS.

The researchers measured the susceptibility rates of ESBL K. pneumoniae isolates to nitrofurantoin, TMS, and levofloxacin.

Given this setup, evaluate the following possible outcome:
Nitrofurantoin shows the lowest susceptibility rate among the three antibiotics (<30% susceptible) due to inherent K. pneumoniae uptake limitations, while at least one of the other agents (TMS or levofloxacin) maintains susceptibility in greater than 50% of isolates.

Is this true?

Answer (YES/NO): NO